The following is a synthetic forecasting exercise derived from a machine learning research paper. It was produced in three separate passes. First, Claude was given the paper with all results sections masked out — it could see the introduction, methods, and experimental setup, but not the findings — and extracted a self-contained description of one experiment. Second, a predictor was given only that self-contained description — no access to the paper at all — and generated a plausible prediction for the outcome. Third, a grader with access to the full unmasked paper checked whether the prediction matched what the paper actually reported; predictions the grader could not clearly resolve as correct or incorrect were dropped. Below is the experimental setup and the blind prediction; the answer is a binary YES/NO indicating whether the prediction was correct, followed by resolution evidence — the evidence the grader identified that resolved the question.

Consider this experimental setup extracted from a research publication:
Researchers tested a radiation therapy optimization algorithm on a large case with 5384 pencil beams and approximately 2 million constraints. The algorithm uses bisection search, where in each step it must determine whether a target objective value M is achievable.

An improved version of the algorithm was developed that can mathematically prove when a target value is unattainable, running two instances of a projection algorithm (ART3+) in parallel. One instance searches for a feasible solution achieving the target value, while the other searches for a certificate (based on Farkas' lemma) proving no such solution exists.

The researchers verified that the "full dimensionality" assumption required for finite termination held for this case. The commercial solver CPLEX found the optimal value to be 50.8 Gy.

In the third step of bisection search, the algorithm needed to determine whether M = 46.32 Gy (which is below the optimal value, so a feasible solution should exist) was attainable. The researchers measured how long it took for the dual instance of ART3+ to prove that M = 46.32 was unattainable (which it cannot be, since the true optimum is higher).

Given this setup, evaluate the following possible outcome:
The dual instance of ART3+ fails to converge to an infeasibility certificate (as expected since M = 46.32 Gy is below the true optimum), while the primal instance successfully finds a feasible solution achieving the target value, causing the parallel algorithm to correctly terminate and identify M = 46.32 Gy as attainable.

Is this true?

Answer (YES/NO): NO